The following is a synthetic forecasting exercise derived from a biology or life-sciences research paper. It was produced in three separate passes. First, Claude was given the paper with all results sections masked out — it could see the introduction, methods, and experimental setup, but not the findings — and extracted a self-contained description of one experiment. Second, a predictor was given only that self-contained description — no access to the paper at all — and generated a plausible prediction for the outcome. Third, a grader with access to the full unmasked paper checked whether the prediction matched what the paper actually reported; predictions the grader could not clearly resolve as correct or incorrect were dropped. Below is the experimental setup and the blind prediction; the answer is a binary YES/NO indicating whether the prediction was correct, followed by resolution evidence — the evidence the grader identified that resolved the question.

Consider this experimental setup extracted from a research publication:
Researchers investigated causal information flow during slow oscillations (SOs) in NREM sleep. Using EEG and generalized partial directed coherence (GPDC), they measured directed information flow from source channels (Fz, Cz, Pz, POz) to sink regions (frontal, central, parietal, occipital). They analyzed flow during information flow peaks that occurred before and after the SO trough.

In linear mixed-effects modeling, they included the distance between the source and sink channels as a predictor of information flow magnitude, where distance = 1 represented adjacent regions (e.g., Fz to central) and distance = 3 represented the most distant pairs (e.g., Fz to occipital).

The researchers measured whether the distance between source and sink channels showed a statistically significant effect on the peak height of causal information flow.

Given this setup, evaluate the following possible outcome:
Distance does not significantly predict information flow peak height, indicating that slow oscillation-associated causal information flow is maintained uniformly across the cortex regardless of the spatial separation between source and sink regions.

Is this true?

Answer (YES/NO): NO